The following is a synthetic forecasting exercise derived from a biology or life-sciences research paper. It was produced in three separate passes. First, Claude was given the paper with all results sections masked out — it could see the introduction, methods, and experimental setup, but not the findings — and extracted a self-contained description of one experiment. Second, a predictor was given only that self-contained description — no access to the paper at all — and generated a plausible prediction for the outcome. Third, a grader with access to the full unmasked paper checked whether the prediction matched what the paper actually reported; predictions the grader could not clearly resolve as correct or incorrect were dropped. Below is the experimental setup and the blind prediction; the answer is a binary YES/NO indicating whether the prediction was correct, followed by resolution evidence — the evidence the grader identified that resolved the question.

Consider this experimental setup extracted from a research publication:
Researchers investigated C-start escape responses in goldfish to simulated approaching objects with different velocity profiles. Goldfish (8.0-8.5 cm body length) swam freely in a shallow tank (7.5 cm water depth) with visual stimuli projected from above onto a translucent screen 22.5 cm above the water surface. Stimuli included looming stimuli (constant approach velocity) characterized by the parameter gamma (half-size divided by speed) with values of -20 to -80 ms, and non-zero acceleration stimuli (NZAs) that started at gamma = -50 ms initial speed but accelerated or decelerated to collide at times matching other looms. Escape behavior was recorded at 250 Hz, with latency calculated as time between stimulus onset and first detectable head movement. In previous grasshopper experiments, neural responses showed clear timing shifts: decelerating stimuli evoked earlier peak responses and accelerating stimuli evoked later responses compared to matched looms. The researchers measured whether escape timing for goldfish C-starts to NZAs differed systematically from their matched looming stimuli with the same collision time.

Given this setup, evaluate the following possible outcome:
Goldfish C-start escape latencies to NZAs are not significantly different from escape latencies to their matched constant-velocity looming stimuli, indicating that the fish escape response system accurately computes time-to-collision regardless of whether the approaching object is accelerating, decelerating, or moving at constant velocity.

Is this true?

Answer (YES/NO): YES